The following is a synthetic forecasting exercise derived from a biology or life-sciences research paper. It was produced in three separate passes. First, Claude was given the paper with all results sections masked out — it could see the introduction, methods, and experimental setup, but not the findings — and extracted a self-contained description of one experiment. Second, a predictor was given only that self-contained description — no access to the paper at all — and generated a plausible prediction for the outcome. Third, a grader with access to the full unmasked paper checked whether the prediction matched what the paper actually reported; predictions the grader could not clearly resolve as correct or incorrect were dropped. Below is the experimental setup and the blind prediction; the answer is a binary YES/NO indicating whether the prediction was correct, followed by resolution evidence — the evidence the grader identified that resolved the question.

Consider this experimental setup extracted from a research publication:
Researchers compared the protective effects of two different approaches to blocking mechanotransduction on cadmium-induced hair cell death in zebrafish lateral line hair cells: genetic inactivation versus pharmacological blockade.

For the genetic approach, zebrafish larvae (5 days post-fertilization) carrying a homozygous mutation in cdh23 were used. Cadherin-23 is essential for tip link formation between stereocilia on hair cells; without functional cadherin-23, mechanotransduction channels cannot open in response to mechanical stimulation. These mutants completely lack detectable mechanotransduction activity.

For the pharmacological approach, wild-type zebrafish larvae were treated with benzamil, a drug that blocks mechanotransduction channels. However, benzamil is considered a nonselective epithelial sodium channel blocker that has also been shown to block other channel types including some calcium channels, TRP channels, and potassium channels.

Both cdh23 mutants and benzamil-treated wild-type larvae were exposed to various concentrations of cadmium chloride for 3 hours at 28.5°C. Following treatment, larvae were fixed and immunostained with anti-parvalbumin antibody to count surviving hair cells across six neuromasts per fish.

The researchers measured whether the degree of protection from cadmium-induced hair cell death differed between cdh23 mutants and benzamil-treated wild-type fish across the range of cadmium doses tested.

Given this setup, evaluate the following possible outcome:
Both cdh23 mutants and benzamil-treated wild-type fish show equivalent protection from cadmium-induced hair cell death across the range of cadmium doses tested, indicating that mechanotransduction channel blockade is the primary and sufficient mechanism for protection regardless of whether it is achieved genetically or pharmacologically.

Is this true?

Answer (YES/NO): NO